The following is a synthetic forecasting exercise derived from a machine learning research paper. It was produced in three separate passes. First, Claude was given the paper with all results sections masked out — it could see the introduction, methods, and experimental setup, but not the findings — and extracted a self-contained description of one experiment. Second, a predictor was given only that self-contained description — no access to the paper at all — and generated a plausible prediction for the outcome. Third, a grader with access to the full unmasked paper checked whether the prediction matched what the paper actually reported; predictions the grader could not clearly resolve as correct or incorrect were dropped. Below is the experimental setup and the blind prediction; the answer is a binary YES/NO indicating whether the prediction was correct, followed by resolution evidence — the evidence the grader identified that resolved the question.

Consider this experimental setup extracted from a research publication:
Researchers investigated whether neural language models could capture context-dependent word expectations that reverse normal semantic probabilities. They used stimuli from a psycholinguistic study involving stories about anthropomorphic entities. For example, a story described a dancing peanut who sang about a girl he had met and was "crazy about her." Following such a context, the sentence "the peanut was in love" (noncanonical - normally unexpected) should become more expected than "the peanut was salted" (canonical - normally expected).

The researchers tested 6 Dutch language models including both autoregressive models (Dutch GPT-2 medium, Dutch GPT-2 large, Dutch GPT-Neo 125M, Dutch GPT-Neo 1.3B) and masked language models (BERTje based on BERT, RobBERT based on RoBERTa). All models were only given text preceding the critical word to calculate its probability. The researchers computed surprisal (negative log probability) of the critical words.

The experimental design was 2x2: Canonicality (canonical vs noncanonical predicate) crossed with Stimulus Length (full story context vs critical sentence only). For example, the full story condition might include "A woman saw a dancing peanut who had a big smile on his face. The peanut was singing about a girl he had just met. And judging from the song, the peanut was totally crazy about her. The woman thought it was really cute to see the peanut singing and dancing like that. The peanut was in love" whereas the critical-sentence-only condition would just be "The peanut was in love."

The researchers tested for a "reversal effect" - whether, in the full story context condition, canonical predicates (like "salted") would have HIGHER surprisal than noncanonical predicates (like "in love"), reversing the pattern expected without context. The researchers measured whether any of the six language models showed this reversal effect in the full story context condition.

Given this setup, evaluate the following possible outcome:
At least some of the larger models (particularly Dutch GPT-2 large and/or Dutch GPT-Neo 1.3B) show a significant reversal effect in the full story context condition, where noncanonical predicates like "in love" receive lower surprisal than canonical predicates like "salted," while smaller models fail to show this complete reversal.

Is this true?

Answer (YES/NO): NO